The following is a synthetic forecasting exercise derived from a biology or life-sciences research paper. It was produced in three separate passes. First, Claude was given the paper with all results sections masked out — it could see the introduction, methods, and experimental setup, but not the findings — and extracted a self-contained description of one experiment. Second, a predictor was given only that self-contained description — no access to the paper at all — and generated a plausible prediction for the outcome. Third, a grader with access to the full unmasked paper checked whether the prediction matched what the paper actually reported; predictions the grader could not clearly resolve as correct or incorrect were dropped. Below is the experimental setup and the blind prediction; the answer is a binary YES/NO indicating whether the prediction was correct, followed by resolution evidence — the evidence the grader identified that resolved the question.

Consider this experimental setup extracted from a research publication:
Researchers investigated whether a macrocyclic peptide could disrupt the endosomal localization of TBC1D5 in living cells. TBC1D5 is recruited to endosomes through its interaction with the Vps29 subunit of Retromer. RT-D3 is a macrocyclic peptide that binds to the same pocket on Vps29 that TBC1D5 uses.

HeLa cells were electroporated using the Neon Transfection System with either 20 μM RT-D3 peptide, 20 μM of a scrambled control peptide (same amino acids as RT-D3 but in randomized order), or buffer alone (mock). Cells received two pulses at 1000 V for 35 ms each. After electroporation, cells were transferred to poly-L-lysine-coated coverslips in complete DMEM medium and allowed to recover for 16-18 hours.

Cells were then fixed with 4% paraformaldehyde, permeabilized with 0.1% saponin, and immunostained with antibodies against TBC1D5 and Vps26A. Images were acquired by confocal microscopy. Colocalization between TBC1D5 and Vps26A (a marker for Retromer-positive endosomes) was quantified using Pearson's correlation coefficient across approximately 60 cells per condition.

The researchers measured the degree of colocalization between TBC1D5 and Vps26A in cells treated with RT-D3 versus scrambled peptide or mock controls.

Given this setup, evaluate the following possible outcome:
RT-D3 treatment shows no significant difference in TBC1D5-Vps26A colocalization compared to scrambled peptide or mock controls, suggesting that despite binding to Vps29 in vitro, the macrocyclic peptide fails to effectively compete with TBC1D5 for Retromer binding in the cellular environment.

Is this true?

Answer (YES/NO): NO